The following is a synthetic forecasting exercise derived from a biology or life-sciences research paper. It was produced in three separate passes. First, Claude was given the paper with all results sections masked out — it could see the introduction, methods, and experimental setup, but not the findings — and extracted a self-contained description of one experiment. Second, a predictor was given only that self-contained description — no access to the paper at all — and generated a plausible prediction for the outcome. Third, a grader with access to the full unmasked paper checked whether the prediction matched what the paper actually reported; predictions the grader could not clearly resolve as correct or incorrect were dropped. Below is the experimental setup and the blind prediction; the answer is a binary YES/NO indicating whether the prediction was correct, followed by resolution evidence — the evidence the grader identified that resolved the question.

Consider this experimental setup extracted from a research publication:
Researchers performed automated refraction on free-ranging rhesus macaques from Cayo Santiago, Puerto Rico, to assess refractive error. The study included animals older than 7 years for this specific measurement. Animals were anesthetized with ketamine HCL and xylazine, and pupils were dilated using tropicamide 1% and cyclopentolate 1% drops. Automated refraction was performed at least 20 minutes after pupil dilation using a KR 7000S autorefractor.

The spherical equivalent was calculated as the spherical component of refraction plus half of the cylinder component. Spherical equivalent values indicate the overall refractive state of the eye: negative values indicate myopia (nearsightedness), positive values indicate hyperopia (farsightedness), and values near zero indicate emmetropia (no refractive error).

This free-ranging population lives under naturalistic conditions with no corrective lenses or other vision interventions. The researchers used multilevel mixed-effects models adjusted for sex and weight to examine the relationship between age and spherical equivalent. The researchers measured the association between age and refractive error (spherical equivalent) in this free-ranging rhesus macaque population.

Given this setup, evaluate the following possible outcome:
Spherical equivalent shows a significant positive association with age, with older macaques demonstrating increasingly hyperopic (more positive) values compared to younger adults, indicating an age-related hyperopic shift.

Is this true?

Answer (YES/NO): NO